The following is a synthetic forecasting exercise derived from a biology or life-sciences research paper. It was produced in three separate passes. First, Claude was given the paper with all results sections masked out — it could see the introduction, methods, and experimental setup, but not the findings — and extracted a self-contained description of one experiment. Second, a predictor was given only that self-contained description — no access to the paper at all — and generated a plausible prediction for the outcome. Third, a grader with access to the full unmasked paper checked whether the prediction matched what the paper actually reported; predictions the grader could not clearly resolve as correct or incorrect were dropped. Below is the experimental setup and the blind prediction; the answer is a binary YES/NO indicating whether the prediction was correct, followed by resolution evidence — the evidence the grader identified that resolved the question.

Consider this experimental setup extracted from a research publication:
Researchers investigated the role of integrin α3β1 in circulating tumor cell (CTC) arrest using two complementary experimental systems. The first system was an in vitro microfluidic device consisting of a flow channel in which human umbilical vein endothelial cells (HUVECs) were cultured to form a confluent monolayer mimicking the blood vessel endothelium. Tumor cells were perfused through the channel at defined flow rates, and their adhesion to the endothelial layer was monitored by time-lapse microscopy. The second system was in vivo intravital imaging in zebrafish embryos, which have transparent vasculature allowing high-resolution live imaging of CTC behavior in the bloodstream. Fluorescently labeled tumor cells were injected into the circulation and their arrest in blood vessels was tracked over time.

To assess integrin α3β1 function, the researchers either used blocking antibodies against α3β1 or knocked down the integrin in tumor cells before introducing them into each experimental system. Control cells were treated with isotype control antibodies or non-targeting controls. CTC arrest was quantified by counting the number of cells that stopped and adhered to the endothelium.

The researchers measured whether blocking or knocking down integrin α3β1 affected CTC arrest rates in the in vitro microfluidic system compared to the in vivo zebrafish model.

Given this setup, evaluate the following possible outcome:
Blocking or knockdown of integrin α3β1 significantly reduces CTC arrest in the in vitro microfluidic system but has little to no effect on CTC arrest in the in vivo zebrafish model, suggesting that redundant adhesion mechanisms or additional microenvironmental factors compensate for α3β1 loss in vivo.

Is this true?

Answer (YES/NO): YES